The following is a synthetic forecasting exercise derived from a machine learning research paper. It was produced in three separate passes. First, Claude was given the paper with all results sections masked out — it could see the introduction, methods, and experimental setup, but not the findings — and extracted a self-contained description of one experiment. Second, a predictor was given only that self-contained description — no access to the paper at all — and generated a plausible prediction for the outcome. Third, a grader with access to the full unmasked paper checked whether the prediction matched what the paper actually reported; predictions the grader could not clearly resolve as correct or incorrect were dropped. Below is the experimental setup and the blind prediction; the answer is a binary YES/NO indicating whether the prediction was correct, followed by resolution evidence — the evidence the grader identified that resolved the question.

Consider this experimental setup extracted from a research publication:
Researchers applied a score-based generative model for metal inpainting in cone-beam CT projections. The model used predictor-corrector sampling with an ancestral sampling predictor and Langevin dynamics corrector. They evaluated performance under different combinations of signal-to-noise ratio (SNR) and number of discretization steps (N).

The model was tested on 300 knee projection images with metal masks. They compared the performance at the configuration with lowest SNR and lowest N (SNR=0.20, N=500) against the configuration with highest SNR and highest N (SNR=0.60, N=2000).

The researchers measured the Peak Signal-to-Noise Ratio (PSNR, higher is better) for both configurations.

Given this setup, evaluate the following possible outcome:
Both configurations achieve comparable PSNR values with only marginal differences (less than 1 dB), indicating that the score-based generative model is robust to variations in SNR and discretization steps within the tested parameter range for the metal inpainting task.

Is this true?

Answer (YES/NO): NO